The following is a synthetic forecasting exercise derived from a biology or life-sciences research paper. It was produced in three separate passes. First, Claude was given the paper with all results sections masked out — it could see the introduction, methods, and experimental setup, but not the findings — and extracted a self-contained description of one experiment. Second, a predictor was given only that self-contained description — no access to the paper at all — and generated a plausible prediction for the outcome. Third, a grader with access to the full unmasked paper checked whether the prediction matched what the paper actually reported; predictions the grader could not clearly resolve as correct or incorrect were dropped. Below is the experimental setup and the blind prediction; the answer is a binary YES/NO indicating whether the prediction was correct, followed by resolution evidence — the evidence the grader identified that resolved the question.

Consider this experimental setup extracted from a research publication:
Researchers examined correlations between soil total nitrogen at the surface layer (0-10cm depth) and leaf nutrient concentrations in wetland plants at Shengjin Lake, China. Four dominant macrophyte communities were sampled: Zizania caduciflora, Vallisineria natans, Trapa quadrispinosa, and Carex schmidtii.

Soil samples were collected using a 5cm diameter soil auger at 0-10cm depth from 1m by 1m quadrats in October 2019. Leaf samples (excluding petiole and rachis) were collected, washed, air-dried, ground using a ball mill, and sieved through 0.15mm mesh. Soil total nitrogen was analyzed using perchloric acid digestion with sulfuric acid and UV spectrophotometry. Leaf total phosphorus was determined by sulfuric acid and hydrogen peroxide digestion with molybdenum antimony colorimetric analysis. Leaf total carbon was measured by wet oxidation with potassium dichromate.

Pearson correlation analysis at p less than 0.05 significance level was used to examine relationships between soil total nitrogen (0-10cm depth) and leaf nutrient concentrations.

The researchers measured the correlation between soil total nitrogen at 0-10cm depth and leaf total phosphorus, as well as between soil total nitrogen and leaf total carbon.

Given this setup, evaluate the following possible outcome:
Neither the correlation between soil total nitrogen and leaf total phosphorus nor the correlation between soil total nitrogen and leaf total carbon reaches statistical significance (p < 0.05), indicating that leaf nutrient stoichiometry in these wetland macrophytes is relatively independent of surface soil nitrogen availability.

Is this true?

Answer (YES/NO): NO